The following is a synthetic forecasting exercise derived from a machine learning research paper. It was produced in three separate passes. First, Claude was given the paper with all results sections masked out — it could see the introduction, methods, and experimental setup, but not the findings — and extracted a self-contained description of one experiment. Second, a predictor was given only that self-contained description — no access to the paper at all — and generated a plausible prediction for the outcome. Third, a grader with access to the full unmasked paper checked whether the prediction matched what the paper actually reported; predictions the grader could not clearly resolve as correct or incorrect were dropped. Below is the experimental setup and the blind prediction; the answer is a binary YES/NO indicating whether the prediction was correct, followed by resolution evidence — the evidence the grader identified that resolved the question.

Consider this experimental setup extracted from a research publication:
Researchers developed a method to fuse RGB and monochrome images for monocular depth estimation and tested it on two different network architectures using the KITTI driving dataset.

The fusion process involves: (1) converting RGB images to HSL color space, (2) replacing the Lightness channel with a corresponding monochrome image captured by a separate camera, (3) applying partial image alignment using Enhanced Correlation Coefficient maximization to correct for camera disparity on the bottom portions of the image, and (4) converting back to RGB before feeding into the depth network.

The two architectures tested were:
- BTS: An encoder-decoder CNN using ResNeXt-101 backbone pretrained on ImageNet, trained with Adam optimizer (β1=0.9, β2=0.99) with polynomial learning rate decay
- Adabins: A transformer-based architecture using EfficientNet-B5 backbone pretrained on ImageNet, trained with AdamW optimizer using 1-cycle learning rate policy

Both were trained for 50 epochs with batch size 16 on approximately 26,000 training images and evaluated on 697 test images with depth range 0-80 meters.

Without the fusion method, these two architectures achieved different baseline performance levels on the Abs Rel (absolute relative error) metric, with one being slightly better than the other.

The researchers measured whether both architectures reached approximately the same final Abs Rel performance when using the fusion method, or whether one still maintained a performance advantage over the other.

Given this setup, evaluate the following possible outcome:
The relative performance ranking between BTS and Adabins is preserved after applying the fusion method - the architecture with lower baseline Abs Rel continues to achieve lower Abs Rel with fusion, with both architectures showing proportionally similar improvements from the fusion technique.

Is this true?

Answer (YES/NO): NO